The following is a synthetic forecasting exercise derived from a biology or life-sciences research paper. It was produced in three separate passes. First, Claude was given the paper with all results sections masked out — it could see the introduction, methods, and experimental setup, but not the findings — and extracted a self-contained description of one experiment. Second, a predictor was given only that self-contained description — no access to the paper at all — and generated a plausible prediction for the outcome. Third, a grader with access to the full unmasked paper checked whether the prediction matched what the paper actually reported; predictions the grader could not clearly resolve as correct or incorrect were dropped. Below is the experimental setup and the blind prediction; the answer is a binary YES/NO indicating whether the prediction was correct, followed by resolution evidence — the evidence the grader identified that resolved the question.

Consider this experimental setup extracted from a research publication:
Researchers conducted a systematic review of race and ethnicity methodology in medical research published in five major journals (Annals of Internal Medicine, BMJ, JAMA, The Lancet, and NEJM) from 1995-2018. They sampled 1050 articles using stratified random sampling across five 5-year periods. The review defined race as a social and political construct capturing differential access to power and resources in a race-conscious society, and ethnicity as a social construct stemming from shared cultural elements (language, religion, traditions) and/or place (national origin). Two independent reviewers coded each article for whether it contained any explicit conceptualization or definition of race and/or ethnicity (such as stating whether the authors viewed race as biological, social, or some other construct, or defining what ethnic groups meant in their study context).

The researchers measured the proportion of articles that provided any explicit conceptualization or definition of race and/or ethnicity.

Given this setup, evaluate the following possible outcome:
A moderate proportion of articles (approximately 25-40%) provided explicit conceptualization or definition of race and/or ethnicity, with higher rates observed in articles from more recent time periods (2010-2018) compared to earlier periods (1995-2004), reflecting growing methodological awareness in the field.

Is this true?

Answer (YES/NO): NO